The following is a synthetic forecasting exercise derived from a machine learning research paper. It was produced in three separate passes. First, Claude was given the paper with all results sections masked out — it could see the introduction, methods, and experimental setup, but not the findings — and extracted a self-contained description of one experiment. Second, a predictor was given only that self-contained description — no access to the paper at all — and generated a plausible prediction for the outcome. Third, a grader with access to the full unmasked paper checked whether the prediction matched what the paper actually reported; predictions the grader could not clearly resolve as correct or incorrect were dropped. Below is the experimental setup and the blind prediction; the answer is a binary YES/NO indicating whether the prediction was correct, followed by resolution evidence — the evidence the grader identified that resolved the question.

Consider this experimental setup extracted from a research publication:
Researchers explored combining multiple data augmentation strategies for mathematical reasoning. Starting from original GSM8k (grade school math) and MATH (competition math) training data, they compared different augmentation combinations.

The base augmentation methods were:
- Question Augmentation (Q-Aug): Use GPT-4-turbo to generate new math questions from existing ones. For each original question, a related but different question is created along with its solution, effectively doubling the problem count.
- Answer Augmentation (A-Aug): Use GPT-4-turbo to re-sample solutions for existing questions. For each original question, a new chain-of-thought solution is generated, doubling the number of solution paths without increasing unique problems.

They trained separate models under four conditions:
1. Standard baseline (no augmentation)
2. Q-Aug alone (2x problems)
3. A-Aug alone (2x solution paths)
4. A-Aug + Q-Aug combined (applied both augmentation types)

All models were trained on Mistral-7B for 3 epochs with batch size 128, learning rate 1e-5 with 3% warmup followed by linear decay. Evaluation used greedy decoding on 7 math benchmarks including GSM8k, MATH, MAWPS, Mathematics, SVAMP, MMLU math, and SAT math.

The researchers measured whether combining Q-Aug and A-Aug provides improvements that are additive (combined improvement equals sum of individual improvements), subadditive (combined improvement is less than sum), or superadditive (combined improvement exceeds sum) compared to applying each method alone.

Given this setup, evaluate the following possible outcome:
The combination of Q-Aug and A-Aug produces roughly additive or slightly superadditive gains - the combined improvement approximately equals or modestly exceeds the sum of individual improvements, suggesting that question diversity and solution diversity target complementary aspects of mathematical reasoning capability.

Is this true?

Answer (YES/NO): NO